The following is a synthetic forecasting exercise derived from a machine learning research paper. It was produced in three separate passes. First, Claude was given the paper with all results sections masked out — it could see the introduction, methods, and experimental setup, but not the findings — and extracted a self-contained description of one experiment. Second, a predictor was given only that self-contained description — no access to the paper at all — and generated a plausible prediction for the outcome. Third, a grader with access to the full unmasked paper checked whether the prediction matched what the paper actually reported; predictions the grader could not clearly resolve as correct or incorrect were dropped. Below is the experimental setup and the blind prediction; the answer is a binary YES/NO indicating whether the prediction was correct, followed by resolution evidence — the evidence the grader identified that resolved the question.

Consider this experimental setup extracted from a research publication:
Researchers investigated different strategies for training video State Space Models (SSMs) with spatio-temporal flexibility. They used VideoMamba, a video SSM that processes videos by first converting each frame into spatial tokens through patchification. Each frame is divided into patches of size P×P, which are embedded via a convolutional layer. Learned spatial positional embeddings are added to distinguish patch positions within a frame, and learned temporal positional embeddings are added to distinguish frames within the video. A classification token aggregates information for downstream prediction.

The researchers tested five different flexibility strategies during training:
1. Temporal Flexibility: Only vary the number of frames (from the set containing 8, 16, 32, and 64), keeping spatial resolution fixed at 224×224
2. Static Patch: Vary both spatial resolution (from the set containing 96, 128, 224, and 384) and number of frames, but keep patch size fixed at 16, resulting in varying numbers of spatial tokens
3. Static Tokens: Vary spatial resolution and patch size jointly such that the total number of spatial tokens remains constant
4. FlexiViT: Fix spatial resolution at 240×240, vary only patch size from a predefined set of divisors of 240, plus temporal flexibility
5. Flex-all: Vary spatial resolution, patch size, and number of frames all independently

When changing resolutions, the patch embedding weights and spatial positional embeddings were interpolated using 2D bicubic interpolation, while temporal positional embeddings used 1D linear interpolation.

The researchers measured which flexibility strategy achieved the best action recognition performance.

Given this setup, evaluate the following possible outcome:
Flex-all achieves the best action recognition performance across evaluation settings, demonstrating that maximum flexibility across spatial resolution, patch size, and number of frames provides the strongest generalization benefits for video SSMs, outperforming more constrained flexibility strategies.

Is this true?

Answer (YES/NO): NO